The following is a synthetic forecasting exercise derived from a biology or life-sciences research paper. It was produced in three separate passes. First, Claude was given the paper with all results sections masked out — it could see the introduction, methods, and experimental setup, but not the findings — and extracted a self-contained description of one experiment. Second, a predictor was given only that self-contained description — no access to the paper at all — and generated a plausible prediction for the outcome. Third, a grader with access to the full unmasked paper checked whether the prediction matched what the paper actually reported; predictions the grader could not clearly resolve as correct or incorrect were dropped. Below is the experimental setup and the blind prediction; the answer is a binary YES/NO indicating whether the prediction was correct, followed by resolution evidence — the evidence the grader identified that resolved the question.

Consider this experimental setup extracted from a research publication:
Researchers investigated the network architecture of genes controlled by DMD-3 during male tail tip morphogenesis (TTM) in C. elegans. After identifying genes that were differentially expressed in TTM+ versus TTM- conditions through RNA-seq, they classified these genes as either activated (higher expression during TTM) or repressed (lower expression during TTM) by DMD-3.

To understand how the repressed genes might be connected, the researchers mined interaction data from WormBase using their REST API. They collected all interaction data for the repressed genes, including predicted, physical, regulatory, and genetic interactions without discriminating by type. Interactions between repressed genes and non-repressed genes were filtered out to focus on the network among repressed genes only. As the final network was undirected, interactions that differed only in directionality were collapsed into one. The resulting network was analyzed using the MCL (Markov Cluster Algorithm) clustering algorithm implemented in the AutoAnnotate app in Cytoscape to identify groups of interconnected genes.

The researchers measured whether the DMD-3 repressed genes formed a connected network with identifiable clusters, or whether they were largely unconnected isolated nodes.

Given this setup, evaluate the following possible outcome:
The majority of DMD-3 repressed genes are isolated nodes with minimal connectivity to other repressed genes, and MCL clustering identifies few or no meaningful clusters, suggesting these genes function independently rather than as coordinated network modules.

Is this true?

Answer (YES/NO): NO